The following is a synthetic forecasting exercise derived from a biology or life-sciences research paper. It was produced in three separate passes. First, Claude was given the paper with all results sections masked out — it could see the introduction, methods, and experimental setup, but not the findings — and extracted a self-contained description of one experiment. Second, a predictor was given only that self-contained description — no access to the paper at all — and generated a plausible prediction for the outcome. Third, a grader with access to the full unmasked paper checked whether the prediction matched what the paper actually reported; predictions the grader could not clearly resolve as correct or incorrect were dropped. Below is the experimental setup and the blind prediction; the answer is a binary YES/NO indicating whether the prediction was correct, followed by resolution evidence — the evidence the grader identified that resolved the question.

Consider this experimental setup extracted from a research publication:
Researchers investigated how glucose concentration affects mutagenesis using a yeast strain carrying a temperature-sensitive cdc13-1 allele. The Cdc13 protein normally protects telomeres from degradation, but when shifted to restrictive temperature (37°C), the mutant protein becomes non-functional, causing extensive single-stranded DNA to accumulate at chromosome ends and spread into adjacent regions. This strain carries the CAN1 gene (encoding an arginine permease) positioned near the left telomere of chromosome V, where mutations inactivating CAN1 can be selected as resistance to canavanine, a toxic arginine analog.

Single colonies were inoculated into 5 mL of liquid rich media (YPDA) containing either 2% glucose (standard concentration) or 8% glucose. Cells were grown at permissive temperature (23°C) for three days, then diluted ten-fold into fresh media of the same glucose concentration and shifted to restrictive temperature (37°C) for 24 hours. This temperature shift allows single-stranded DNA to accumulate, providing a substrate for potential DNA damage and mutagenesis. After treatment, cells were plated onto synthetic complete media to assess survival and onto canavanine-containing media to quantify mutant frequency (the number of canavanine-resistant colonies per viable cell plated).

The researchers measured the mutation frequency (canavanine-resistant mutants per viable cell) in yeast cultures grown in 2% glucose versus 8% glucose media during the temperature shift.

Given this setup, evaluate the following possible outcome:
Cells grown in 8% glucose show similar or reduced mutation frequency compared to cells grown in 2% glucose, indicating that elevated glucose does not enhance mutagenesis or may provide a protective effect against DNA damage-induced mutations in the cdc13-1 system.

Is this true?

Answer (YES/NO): NO